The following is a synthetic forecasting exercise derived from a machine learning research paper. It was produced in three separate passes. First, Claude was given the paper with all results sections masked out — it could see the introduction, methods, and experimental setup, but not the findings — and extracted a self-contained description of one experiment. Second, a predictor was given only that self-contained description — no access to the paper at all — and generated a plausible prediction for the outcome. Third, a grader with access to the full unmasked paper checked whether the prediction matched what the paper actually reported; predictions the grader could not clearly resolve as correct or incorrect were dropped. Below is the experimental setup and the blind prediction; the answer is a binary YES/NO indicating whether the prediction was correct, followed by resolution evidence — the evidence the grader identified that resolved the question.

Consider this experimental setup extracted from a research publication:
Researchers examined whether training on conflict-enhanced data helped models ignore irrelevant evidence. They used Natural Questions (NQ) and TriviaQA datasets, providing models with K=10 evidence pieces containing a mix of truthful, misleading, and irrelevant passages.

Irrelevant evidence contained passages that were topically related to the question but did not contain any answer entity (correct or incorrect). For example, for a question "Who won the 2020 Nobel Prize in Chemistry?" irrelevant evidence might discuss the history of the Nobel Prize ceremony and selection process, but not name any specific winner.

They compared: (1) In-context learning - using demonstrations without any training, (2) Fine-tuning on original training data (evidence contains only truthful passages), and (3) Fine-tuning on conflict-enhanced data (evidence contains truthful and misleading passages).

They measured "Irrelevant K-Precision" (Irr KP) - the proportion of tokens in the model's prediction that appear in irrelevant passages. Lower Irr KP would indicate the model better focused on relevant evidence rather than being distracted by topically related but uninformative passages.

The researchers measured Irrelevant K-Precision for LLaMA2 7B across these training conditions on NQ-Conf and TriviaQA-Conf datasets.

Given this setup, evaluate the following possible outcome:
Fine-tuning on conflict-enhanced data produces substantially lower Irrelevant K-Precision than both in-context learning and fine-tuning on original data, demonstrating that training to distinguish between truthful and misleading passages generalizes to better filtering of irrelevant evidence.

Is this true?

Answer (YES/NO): NO